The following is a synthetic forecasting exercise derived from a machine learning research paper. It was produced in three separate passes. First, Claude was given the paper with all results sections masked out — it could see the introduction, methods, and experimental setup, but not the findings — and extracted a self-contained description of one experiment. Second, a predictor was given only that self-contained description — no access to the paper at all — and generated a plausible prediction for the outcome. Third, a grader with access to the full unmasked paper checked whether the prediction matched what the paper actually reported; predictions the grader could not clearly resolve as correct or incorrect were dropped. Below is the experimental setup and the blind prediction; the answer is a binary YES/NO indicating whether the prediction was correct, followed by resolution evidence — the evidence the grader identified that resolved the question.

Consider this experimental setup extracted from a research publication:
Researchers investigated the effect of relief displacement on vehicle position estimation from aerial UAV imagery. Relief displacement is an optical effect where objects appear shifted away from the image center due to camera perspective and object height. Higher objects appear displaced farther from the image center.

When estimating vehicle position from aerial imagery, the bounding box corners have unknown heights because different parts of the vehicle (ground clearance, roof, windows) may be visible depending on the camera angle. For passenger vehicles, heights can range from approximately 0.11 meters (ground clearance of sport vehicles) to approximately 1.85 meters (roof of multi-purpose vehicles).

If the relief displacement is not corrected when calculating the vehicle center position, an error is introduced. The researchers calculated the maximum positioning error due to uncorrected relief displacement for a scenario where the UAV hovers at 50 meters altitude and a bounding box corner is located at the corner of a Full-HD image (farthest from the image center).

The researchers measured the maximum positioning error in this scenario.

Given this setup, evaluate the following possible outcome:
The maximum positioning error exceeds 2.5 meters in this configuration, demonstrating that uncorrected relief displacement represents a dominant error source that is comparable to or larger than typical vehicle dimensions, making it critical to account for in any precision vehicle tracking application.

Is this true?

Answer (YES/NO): NO